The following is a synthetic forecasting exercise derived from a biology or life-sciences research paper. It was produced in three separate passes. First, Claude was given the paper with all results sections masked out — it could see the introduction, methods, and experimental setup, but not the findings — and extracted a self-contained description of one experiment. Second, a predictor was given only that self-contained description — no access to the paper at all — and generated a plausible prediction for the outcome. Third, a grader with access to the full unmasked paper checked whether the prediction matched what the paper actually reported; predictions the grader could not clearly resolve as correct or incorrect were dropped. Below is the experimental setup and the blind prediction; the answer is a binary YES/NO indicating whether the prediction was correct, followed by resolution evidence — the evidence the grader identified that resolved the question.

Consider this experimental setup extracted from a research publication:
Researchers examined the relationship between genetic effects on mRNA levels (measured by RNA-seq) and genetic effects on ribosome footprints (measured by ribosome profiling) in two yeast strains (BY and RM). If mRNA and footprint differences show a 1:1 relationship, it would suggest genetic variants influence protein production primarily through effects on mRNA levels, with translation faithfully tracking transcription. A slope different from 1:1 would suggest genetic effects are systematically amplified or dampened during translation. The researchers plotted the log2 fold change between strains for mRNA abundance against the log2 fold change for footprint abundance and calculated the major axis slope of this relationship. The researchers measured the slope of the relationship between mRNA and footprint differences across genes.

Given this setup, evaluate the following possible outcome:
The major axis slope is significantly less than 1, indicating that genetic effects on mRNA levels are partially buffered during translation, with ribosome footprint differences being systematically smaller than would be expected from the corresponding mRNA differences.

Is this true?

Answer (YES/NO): NO